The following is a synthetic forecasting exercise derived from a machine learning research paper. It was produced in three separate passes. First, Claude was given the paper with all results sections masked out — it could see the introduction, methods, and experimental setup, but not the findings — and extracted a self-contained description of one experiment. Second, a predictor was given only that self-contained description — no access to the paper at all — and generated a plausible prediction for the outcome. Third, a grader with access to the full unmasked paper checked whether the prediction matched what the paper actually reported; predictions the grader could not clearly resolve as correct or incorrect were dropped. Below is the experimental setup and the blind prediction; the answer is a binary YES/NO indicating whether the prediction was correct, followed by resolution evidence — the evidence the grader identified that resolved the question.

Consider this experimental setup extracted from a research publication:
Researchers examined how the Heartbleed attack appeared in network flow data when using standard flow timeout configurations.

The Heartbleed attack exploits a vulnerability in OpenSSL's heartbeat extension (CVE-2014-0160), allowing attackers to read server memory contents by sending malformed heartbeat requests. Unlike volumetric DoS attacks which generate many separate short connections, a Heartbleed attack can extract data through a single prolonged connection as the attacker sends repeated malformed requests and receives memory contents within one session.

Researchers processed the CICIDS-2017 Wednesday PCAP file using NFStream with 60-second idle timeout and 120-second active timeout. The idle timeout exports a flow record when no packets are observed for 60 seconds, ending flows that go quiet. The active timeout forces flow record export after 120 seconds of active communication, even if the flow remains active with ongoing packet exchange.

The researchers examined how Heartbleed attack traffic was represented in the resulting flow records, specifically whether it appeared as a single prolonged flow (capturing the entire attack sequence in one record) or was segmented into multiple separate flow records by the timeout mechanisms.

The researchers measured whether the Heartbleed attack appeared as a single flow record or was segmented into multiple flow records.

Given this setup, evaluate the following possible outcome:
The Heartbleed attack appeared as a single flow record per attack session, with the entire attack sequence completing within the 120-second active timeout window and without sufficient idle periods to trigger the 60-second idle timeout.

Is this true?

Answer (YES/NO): NO